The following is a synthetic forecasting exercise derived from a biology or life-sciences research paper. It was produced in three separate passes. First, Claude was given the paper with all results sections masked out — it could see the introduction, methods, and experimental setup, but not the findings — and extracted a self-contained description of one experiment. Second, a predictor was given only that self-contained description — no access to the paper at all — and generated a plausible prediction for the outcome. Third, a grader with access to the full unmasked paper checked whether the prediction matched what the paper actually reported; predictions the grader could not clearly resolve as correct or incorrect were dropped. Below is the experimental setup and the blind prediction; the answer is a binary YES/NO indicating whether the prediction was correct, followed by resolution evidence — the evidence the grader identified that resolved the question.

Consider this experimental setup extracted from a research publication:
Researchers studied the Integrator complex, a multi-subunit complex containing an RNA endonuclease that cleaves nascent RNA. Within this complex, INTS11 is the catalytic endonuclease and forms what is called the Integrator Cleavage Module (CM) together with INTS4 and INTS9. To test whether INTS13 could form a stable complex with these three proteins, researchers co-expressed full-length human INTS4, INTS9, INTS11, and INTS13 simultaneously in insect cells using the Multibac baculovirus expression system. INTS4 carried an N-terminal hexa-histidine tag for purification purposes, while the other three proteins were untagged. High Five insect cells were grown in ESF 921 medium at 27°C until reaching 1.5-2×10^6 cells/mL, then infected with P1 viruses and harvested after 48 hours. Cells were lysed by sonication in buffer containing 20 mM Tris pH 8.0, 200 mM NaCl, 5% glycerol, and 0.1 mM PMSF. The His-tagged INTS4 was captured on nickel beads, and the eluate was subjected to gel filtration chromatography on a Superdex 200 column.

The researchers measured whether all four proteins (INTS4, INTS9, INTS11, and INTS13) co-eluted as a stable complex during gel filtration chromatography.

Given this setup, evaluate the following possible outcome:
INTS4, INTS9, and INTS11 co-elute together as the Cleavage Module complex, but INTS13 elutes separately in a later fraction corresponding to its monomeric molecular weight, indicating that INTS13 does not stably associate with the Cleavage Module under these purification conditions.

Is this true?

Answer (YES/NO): NO